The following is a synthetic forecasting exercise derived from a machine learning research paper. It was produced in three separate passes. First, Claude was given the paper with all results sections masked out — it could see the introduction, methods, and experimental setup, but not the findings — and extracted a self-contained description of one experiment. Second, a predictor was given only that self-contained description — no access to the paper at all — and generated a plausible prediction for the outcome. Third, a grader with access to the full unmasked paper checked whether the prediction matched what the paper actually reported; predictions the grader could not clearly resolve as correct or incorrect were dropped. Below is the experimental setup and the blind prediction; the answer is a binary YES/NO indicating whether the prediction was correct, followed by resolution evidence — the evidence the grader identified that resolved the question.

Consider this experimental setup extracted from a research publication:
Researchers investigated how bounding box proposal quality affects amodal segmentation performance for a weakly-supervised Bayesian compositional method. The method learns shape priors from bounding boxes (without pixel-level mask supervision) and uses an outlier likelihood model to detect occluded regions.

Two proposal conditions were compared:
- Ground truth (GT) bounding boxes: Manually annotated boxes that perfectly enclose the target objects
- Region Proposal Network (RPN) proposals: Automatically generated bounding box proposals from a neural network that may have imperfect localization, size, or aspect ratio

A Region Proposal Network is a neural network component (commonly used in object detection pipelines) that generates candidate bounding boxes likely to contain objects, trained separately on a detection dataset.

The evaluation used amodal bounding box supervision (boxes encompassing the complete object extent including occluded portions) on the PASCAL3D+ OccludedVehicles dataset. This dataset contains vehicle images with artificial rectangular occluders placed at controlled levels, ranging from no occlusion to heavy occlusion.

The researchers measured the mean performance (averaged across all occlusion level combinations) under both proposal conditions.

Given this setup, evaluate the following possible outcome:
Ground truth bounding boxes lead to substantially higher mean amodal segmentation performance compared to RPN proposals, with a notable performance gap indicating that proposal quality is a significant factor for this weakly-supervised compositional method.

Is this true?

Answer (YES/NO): YES